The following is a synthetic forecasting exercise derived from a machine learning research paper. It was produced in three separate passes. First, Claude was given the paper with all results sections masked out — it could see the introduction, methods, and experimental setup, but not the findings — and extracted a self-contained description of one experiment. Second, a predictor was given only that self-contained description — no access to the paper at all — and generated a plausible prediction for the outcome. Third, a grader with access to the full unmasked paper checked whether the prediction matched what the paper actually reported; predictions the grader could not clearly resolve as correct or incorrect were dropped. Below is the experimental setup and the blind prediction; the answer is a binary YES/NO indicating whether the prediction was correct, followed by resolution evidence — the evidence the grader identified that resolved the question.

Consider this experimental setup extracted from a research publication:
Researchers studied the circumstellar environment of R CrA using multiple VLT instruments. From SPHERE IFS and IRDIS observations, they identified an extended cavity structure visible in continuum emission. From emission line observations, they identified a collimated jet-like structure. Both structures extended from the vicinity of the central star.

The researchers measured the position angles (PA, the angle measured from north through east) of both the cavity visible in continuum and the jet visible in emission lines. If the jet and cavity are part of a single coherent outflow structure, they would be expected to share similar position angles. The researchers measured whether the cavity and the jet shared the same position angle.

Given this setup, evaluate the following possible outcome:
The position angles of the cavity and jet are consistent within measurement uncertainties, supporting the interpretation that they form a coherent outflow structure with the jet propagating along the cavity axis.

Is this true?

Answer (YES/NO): NO